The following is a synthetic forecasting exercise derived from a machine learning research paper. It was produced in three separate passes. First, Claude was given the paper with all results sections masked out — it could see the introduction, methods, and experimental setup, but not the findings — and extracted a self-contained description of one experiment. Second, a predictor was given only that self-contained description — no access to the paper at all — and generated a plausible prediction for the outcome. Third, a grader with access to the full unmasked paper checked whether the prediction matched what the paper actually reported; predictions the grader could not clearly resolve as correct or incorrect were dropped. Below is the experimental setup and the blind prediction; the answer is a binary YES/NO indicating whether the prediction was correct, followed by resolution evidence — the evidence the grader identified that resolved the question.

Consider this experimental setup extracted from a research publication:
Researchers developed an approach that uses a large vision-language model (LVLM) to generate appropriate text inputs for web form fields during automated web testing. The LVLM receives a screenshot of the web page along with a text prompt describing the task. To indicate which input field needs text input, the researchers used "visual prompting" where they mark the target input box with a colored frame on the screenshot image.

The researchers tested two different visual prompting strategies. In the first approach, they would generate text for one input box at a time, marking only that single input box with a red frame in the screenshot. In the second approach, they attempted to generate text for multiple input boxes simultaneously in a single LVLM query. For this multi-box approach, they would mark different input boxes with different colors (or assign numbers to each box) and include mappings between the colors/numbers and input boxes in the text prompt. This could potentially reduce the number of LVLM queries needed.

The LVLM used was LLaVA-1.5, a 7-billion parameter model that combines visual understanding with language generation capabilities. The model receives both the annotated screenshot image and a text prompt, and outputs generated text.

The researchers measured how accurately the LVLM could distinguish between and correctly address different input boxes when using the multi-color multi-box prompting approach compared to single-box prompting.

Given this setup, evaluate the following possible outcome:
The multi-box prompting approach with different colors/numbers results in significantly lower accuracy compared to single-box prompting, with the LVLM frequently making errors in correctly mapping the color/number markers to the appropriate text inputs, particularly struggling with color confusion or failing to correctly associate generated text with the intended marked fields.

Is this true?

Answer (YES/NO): YES